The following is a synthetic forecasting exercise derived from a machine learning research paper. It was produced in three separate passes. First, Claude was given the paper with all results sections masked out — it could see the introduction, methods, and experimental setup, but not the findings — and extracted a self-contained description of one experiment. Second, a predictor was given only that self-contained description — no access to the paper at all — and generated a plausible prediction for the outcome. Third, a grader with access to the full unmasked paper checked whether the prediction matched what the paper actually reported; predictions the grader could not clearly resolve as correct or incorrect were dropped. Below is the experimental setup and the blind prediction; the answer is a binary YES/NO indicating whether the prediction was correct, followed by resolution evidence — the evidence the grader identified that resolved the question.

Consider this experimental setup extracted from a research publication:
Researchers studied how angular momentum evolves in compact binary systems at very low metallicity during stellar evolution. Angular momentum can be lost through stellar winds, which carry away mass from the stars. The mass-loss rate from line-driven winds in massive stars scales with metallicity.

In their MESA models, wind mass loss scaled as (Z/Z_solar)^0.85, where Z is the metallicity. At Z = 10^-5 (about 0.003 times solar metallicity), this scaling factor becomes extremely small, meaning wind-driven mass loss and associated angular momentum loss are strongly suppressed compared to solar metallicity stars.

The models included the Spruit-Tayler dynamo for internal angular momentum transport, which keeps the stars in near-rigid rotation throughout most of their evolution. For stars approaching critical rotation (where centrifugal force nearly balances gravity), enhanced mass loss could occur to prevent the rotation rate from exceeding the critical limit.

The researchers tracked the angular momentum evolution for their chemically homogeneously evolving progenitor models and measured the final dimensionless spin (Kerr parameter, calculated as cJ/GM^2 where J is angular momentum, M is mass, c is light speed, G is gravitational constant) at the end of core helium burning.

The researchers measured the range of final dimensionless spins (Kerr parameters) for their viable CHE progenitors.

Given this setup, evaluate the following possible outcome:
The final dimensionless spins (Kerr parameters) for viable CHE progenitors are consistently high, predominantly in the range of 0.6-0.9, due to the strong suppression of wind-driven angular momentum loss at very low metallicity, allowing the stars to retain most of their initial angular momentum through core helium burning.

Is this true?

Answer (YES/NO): NO